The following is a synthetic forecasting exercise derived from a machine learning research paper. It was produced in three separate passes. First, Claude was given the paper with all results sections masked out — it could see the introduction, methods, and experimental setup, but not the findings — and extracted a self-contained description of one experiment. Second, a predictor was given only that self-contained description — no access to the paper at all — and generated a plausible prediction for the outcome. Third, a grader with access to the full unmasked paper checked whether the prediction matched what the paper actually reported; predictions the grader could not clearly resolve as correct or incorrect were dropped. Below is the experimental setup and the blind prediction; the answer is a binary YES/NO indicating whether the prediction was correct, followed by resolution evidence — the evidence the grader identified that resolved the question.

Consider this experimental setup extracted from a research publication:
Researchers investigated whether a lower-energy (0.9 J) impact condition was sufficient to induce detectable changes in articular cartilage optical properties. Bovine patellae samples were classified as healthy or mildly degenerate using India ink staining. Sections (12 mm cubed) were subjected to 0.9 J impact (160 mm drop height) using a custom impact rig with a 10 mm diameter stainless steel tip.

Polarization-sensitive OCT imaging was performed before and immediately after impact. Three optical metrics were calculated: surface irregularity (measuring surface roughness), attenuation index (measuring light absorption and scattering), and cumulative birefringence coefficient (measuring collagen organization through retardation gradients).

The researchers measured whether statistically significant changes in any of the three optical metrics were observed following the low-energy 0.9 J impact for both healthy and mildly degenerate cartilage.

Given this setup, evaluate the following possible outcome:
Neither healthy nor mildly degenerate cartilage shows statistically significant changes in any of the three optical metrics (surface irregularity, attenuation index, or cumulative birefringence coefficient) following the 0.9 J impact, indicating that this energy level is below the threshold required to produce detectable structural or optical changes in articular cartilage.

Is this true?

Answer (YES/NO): YES